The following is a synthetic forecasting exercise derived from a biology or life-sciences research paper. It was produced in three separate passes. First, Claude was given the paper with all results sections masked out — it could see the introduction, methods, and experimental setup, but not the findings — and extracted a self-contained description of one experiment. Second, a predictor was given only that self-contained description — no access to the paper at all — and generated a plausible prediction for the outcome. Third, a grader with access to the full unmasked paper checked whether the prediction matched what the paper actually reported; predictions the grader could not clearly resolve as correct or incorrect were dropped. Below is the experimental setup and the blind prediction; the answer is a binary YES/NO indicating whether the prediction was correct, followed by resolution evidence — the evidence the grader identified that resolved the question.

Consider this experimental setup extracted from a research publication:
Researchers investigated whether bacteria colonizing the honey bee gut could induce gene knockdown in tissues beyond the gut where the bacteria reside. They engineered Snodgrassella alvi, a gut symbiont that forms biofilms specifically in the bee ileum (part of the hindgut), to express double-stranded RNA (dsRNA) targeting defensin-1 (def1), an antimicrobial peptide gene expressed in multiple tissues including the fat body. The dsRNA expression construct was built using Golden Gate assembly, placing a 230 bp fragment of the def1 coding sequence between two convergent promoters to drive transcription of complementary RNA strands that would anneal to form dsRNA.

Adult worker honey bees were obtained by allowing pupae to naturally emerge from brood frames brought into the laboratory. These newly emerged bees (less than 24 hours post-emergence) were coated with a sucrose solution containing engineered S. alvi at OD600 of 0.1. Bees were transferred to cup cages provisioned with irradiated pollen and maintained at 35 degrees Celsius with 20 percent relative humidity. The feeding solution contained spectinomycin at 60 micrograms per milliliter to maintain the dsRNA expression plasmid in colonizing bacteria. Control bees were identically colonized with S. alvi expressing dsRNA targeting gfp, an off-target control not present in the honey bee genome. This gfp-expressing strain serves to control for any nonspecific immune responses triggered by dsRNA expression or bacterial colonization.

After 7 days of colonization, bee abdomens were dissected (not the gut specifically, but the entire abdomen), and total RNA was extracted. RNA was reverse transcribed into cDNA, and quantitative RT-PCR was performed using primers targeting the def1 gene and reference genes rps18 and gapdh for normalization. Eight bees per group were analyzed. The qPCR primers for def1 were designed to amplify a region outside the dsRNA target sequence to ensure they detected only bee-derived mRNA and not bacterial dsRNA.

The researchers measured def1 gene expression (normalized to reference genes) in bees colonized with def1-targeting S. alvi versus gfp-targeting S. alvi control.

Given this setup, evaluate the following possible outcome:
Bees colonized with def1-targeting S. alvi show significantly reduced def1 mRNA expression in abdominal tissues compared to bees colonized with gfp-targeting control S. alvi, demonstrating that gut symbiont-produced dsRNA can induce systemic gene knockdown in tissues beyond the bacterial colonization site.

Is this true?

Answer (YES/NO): YES